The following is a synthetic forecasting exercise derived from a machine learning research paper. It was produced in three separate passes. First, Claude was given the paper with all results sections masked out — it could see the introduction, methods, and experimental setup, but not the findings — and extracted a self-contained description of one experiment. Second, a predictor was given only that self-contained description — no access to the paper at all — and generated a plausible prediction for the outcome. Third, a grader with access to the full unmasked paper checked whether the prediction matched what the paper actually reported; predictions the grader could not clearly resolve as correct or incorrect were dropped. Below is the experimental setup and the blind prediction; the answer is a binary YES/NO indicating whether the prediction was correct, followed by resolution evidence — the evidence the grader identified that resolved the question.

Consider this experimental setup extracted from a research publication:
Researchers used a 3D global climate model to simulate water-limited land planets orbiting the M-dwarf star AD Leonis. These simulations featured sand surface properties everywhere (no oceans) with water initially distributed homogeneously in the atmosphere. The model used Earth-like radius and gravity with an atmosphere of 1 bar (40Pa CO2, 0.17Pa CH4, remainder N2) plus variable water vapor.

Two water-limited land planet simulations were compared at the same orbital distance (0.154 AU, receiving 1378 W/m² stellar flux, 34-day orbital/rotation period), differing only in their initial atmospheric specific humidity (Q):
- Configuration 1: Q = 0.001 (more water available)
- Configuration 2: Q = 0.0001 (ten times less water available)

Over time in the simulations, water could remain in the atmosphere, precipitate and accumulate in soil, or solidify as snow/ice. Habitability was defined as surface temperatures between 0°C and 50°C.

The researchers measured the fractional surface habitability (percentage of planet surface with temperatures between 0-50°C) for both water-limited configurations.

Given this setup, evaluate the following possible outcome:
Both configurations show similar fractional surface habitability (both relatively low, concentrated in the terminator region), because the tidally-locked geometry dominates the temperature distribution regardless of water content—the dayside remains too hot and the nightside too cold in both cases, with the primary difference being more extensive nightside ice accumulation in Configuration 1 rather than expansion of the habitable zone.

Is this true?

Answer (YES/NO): YES